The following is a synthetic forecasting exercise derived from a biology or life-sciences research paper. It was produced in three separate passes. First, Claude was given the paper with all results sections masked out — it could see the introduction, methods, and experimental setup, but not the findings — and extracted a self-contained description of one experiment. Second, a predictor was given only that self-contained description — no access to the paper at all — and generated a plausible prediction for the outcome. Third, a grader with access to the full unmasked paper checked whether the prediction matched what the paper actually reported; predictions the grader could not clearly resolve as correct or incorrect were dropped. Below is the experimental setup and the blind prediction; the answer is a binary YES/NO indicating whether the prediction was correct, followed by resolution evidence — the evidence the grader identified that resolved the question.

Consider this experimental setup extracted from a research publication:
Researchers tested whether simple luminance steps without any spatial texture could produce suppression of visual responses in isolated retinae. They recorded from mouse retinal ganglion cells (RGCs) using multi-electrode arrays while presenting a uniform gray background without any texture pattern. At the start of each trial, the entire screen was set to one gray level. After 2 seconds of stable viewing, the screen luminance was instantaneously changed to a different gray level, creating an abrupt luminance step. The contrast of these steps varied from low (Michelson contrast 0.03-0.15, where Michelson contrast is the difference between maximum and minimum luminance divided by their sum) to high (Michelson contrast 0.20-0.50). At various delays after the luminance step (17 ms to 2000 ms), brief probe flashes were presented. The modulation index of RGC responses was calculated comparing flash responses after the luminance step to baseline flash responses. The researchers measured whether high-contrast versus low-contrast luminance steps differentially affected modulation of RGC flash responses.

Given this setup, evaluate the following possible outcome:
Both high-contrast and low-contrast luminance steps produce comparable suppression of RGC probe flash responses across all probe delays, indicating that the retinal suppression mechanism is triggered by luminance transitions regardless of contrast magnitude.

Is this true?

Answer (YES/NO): NO